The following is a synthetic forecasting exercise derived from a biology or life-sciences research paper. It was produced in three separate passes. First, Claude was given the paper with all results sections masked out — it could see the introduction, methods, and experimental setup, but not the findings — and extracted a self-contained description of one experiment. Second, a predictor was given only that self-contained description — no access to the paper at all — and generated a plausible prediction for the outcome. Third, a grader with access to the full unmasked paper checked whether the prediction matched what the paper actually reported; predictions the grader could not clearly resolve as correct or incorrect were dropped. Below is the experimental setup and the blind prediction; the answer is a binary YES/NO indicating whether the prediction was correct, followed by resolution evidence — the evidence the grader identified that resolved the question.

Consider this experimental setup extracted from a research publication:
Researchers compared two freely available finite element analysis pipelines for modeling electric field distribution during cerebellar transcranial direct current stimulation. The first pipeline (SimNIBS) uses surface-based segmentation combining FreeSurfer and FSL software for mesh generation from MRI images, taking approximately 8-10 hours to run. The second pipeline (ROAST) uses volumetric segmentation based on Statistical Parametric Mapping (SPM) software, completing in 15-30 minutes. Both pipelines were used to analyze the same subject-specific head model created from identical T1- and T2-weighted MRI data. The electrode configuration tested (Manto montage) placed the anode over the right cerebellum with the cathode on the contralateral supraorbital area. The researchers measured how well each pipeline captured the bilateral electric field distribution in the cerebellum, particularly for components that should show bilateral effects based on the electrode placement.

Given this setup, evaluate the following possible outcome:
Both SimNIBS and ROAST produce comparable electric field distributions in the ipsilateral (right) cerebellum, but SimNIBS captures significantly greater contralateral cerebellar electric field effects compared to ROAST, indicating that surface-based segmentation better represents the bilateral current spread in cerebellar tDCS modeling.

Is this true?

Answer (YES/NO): NO